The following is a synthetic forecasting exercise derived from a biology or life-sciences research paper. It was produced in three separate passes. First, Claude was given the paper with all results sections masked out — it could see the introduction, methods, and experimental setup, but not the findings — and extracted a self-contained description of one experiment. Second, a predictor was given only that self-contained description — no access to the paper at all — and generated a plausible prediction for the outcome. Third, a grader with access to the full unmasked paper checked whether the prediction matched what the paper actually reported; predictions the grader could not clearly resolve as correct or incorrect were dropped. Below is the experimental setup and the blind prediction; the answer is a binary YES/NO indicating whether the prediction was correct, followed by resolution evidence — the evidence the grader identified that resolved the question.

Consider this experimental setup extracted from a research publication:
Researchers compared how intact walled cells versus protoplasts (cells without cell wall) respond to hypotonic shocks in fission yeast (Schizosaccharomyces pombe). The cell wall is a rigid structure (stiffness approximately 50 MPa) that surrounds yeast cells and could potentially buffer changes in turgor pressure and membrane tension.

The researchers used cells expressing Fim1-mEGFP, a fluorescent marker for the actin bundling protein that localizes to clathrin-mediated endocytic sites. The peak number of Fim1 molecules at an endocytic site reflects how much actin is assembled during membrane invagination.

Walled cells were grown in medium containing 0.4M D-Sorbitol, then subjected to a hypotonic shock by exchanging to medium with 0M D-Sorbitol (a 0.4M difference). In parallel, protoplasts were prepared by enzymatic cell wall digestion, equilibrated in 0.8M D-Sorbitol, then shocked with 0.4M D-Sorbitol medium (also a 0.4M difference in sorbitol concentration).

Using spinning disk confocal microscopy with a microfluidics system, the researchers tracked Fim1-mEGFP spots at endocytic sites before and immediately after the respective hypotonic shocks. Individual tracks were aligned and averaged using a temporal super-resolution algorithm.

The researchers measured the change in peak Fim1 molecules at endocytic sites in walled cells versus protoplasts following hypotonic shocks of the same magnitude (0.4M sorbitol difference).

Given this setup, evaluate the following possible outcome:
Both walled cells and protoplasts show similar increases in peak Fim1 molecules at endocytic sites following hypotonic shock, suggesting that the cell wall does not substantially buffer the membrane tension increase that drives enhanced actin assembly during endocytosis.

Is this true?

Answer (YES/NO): NO